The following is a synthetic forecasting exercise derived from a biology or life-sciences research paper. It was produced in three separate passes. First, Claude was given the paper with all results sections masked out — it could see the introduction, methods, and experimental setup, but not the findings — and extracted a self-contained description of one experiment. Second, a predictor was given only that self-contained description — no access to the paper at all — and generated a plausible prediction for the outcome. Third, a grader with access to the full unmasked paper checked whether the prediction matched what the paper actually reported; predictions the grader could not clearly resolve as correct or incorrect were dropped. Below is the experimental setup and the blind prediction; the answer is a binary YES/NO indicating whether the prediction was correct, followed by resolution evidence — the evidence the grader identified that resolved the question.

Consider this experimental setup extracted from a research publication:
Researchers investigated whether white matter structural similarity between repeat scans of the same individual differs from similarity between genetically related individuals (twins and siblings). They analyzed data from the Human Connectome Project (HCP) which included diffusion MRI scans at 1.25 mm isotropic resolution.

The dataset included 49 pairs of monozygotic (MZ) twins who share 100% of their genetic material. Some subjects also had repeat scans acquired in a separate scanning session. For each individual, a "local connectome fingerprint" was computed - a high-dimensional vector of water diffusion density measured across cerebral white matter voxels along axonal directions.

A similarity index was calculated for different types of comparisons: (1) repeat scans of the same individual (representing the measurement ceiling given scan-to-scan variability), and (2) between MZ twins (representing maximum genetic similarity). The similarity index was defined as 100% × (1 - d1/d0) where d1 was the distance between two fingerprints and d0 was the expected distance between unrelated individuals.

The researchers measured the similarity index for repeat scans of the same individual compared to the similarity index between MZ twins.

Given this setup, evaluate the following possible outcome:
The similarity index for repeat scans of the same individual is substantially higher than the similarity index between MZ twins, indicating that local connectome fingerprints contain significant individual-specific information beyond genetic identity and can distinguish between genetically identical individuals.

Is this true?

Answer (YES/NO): YES